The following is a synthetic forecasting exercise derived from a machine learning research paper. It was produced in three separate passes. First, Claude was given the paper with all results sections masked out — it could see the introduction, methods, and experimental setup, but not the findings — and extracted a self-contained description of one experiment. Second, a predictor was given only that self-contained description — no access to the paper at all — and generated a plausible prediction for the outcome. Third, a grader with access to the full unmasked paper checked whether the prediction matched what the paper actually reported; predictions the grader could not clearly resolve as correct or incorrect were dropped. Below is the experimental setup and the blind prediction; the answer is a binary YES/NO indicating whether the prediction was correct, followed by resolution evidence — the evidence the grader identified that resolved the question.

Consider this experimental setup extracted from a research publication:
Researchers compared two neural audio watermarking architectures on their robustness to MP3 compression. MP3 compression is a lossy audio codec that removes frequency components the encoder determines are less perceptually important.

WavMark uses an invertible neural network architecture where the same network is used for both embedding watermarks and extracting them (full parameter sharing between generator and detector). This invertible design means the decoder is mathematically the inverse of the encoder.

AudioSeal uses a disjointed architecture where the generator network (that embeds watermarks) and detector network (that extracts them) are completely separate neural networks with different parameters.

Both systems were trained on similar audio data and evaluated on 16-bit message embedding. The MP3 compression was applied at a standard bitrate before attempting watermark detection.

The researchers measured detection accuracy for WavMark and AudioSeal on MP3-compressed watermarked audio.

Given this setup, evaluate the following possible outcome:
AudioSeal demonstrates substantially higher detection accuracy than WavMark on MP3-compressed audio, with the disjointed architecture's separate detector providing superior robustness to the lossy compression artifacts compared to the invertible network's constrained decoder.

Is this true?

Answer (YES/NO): YES